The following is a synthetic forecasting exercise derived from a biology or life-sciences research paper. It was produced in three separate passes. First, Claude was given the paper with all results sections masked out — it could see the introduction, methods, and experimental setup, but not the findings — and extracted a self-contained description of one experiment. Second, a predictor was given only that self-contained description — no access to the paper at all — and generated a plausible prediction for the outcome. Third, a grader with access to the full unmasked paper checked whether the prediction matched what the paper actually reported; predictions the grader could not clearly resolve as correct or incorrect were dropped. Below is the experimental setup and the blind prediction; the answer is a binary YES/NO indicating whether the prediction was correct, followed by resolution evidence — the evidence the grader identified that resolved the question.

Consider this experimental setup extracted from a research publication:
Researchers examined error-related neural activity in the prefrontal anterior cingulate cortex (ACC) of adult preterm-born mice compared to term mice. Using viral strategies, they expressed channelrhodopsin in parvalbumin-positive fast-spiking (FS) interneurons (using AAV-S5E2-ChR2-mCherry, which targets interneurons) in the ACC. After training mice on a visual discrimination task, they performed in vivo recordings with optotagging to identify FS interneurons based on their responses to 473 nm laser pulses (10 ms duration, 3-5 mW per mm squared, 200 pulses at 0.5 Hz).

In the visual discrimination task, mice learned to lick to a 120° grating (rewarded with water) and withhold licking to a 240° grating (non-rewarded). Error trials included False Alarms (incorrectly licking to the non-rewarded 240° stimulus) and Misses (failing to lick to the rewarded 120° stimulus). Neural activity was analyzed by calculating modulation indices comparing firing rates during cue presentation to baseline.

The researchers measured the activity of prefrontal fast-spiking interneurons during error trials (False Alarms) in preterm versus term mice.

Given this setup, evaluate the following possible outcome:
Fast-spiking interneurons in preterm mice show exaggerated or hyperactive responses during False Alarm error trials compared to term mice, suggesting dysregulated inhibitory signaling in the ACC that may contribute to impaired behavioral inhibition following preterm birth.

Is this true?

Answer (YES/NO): YES